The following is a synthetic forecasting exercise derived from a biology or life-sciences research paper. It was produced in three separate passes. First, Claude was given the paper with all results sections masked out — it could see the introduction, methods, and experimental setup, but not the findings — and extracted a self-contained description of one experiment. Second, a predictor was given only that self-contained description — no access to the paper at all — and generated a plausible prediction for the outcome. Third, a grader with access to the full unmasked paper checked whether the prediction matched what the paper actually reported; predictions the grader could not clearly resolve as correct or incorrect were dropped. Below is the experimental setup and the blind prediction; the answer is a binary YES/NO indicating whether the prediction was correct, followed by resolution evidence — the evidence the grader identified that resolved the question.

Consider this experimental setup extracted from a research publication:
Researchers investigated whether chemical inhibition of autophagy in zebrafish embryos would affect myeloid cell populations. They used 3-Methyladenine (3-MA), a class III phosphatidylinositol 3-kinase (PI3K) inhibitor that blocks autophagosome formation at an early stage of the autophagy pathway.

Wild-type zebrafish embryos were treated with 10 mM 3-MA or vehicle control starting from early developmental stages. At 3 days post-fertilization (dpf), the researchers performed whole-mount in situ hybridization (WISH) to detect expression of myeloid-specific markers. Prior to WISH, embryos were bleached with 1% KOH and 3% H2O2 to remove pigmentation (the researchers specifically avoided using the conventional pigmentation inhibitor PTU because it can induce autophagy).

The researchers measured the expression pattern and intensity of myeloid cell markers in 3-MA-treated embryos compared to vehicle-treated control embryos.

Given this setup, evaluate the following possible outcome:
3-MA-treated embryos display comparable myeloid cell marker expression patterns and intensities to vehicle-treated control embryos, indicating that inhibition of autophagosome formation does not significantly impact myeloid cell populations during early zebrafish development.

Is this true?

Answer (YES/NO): NO